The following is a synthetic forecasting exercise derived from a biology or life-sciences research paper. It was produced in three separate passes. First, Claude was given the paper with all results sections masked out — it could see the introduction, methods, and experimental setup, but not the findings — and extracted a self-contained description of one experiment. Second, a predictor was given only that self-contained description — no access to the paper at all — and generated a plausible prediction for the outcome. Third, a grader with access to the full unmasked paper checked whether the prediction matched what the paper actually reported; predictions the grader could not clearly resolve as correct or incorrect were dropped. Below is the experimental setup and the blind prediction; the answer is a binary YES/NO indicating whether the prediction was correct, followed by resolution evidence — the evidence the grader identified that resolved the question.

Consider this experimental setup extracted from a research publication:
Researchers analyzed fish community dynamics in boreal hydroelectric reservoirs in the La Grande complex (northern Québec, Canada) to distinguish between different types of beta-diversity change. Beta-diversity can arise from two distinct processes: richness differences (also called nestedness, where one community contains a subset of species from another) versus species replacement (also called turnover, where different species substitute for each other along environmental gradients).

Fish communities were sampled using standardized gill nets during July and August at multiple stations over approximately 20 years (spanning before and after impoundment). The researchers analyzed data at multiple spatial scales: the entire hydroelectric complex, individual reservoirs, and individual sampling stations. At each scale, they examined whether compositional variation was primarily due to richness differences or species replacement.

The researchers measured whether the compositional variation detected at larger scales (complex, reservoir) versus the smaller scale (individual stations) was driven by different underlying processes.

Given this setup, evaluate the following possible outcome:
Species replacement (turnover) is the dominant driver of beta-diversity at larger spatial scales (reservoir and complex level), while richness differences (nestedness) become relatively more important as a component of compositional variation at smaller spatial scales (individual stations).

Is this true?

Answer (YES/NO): NO